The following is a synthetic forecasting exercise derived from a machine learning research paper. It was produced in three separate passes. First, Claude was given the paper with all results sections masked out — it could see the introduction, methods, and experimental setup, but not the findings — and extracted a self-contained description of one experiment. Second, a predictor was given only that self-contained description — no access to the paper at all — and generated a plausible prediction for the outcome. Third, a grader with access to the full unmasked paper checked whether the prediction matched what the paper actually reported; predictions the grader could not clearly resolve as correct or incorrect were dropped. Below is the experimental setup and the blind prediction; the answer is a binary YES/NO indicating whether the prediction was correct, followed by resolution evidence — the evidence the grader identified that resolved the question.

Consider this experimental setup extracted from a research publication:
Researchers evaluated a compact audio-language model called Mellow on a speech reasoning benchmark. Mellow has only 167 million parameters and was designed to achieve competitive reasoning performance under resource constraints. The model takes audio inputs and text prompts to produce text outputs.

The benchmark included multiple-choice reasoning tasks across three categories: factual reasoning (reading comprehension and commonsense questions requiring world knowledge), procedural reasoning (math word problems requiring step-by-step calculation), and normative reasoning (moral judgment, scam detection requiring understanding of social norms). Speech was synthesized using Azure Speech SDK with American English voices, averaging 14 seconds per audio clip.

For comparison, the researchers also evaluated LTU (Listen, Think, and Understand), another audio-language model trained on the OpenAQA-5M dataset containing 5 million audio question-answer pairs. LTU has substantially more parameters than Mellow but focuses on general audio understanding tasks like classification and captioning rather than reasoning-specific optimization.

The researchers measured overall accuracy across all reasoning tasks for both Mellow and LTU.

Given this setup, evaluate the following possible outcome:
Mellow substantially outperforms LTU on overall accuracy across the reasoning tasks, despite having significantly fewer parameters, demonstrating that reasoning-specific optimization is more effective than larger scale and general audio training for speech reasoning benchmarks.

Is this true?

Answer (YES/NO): NO